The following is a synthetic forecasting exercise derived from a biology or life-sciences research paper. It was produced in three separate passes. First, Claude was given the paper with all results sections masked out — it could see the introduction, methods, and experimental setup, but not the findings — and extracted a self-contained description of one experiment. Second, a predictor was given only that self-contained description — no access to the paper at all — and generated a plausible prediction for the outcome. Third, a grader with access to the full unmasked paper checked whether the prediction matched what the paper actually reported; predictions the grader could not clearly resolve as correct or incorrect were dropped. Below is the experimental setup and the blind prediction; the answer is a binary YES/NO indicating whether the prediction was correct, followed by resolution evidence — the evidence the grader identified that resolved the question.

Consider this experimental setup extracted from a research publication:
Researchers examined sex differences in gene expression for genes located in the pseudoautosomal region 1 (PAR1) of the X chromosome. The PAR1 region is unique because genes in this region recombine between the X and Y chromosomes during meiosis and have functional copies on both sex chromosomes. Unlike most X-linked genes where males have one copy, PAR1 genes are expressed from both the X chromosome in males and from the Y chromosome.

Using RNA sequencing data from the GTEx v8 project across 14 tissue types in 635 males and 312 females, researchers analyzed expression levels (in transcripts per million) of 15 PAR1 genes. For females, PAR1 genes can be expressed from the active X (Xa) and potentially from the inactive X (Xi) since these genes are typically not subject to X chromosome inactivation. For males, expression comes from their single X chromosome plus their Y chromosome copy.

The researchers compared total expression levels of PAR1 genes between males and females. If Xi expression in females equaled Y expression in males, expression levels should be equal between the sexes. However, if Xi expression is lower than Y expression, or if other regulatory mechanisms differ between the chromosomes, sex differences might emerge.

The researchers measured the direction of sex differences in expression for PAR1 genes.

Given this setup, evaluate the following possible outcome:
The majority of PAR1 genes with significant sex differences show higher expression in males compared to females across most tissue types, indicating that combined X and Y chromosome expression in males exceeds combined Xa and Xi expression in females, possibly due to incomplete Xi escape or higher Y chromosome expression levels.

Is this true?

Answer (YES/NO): YES